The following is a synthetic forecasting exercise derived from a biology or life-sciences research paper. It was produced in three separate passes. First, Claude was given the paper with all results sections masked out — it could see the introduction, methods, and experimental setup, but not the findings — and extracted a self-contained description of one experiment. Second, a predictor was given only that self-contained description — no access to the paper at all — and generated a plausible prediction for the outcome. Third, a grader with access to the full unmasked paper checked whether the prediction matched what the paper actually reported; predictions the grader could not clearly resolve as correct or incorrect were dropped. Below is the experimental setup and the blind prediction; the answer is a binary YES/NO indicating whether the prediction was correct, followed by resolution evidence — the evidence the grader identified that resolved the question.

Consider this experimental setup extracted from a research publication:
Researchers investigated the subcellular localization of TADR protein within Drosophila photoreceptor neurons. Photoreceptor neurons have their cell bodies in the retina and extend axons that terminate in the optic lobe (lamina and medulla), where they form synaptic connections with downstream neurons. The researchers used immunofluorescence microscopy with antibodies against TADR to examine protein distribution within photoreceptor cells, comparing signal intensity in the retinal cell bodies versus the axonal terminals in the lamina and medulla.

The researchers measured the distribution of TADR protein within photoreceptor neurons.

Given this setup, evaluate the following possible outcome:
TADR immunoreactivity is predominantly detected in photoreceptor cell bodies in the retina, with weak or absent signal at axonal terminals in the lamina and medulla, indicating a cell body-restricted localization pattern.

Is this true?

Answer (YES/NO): NO